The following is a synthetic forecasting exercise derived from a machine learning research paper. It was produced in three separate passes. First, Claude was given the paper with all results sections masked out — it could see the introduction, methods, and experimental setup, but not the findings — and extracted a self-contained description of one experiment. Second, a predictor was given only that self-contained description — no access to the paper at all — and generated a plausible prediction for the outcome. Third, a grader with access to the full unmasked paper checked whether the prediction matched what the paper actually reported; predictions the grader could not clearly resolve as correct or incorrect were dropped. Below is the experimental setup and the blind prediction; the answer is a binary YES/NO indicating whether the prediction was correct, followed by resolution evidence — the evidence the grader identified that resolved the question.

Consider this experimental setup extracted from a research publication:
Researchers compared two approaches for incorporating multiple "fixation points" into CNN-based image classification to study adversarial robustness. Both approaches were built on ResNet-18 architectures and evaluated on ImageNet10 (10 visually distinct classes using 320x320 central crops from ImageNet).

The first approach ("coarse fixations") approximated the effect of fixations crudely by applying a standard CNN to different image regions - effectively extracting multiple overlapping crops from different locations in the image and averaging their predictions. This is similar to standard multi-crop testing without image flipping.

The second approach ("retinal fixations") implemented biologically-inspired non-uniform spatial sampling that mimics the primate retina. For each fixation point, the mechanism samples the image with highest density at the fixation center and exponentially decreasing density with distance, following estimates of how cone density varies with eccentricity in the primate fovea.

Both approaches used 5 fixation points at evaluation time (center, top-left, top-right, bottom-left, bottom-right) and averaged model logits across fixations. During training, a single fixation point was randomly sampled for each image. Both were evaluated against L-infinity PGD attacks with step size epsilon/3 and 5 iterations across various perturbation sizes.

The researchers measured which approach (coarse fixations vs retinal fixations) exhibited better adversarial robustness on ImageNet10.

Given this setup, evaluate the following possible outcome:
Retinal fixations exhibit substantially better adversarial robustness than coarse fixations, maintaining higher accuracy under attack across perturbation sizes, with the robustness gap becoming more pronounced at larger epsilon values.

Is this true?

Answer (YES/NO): NO